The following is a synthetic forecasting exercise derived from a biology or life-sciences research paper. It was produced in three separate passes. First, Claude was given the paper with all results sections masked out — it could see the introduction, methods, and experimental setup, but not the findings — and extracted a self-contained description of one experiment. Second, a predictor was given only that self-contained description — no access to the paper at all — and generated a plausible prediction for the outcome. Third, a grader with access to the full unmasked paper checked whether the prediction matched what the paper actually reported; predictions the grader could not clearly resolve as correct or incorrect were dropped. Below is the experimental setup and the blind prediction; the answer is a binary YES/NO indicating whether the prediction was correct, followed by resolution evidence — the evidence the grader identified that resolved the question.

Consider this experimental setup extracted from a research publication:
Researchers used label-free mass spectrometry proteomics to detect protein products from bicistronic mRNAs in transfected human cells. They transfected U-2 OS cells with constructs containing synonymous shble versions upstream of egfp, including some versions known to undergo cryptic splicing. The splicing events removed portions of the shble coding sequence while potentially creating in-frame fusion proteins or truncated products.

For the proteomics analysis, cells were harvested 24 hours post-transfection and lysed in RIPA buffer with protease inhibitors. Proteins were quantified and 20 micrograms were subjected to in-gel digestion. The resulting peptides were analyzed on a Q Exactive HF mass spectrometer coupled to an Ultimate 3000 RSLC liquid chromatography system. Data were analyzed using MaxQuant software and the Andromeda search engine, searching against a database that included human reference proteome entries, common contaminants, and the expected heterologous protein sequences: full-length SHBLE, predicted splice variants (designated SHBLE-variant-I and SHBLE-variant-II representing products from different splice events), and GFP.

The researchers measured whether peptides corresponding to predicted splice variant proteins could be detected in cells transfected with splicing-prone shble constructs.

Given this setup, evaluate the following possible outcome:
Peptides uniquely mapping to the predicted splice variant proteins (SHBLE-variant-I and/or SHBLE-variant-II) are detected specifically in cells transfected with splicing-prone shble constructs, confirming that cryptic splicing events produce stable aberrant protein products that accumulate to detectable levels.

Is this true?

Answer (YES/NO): NO